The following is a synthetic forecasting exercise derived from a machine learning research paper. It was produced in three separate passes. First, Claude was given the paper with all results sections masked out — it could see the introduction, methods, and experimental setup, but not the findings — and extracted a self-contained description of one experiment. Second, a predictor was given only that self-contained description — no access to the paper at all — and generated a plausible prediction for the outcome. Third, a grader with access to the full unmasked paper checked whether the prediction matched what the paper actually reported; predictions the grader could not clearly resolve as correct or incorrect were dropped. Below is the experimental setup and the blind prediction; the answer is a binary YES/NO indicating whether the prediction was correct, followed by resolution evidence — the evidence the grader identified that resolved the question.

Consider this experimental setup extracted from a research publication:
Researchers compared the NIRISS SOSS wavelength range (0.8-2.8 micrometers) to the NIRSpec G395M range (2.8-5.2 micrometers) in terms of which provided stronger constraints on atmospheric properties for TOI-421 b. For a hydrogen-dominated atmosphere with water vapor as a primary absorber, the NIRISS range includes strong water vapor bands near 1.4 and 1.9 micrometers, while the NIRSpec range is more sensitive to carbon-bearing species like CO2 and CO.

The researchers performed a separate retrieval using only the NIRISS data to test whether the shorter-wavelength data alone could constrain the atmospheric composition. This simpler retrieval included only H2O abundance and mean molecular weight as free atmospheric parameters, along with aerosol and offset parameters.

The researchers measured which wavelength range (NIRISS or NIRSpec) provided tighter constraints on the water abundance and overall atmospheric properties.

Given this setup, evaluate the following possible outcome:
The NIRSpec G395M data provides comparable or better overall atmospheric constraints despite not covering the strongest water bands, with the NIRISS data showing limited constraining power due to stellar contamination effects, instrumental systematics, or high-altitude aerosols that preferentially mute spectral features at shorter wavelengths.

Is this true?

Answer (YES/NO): NO